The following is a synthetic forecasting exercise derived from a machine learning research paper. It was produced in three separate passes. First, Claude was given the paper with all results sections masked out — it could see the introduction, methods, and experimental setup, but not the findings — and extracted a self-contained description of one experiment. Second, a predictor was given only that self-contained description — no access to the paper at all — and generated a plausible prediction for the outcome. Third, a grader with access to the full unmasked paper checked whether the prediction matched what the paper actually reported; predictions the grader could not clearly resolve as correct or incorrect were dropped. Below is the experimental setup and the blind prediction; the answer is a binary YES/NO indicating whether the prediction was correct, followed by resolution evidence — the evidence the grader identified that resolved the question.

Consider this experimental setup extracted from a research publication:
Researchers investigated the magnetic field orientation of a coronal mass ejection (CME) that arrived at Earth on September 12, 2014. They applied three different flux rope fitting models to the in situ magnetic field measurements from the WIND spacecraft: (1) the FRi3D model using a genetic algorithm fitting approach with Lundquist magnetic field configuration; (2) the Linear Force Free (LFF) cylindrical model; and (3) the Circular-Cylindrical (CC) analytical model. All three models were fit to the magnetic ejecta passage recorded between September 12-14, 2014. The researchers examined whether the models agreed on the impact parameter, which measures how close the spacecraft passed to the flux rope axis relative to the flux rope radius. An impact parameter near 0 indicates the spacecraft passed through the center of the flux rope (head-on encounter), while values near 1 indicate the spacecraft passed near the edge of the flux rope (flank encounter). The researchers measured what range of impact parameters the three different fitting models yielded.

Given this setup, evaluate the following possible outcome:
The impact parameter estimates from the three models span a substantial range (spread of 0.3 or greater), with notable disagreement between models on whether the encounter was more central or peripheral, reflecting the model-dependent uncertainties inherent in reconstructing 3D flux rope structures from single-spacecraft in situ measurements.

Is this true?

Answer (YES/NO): NO